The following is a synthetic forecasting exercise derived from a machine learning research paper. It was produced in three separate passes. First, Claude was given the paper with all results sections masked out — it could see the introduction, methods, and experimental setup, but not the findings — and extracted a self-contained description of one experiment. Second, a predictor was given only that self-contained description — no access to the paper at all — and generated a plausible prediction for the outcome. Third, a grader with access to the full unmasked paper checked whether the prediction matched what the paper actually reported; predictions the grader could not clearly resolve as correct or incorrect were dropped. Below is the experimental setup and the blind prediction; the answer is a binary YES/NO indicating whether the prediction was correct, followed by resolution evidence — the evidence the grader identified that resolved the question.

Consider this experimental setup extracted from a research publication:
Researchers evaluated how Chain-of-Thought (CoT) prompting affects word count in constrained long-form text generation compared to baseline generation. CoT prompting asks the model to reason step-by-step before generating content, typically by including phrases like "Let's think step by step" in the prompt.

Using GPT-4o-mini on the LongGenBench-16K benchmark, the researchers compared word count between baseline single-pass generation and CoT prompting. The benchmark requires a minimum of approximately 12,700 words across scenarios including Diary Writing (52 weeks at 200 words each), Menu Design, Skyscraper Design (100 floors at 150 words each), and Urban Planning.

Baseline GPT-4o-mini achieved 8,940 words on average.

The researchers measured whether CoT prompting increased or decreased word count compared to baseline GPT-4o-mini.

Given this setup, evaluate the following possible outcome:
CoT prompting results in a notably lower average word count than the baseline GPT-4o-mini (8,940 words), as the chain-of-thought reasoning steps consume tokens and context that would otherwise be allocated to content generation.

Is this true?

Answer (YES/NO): NO